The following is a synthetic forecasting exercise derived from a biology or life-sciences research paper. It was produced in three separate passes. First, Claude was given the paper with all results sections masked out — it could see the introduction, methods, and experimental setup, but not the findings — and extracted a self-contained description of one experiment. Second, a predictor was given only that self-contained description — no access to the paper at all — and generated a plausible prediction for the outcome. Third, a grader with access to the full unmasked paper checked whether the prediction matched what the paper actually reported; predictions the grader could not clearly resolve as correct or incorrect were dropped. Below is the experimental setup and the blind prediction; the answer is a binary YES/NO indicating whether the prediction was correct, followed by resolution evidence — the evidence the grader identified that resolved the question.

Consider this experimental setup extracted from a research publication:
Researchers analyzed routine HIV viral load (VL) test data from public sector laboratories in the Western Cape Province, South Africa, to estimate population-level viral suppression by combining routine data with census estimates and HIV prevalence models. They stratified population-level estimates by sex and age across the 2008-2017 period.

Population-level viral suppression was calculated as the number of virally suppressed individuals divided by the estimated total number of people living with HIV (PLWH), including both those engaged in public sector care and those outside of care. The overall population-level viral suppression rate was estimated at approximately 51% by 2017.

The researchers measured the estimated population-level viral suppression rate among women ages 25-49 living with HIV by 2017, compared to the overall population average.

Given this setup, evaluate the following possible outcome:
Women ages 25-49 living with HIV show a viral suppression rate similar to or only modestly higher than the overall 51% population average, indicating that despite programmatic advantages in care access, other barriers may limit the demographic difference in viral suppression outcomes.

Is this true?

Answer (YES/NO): NO